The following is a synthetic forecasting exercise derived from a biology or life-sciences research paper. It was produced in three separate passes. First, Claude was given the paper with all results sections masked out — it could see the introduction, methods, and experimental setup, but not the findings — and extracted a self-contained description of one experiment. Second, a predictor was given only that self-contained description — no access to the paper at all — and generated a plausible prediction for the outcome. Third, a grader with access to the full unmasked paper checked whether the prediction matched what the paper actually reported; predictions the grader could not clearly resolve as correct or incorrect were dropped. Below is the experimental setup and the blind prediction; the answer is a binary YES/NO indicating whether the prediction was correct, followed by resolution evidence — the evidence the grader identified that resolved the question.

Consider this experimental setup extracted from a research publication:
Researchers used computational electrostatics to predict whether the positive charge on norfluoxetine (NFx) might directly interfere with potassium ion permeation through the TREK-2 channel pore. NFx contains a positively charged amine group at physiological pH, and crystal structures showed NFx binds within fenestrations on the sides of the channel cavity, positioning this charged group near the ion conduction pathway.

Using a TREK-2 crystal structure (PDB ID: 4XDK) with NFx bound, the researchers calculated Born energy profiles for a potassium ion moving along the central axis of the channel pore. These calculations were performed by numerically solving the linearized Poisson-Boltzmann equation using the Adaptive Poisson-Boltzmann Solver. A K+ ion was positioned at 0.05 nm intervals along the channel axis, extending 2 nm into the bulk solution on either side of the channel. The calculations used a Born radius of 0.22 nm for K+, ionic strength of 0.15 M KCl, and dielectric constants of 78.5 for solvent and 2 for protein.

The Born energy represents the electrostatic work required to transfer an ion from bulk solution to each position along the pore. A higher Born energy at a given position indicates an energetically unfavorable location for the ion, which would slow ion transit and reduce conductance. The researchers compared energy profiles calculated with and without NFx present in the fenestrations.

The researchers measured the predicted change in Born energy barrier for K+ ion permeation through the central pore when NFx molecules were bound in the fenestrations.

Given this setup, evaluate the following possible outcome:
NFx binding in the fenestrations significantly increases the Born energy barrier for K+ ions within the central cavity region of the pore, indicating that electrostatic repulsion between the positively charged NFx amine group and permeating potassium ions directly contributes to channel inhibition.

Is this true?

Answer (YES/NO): NO